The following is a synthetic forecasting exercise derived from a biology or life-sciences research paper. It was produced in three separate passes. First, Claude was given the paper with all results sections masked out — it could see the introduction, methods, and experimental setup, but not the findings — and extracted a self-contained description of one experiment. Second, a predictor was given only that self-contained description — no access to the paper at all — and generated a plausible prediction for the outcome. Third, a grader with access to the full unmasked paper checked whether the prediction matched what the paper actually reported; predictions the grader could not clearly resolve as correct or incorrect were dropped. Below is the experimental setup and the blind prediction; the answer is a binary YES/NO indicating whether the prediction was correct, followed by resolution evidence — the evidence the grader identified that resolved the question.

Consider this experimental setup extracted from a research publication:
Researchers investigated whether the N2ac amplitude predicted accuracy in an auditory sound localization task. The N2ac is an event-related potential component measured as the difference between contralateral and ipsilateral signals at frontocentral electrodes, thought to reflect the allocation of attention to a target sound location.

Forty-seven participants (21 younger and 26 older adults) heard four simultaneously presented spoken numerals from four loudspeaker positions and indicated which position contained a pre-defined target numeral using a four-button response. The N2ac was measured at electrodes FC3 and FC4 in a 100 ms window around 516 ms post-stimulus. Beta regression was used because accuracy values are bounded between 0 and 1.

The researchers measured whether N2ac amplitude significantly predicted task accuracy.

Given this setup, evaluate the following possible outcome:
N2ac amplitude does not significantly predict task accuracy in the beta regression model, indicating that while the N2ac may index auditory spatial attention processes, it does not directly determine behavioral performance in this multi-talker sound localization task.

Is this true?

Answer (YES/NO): NO